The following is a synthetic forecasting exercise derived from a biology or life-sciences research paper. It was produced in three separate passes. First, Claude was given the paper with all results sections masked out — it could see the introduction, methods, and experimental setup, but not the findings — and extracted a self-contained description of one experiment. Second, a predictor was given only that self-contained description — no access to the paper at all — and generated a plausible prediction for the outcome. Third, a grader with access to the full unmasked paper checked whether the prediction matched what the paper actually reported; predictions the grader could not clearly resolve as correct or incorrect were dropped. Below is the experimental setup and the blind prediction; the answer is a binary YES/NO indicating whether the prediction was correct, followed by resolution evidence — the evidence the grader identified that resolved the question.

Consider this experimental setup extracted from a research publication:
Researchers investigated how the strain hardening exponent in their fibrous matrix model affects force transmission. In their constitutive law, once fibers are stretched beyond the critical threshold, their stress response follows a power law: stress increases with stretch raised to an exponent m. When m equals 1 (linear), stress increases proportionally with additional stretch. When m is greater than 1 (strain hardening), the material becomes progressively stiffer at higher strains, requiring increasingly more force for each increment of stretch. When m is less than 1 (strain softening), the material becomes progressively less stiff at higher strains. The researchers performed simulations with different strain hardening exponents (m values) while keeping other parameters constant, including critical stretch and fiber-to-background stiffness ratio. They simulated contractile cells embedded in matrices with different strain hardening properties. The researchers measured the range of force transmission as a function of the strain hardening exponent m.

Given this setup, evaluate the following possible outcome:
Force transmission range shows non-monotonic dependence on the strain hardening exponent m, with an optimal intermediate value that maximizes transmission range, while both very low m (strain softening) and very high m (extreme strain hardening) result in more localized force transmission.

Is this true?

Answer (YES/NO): NO